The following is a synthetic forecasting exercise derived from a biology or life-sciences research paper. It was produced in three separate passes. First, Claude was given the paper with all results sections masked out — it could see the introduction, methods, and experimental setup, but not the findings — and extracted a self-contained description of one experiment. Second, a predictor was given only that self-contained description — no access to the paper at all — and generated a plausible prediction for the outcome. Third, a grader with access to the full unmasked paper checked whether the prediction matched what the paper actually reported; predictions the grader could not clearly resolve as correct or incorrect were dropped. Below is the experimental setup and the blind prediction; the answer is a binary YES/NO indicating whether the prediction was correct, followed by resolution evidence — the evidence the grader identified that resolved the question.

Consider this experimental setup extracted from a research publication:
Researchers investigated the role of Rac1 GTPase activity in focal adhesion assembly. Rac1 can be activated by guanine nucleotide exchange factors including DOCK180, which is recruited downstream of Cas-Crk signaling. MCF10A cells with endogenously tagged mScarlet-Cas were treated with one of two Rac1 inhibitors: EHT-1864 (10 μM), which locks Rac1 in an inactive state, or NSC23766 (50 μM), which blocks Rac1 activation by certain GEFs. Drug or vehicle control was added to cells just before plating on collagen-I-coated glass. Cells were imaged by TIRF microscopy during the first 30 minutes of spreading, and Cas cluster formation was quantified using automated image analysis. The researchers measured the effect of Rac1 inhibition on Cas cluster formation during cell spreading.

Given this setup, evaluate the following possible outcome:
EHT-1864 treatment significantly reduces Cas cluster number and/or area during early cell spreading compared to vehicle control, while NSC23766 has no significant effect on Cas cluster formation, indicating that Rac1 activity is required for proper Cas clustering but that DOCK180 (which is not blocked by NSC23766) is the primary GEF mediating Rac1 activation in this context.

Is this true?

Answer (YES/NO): NO